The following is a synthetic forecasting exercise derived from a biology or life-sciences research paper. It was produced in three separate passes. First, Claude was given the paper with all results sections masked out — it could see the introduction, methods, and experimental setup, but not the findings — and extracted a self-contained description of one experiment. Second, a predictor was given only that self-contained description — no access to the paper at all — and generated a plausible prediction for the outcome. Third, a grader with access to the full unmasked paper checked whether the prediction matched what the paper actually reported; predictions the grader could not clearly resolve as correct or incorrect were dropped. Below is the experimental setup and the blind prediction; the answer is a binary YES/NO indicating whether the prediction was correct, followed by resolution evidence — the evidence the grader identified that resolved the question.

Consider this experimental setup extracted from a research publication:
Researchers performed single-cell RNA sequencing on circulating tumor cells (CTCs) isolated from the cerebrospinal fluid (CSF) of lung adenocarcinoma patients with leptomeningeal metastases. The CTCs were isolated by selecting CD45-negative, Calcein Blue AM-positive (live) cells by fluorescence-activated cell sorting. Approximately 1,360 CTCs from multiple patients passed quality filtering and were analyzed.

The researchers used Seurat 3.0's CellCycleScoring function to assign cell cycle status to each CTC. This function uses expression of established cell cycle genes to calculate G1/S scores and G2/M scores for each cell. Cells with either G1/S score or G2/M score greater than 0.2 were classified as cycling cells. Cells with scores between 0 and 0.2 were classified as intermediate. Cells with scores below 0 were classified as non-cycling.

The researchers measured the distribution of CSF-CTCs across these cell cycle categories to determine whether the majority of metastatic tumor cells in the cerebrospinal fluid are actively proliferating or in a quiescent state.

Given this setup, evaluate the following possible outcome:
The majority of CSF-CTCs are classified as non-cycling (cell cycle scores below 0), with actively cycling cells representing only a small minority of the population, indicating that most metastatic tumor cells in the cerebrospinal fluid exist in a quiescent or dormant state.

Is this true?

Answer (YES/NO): YES